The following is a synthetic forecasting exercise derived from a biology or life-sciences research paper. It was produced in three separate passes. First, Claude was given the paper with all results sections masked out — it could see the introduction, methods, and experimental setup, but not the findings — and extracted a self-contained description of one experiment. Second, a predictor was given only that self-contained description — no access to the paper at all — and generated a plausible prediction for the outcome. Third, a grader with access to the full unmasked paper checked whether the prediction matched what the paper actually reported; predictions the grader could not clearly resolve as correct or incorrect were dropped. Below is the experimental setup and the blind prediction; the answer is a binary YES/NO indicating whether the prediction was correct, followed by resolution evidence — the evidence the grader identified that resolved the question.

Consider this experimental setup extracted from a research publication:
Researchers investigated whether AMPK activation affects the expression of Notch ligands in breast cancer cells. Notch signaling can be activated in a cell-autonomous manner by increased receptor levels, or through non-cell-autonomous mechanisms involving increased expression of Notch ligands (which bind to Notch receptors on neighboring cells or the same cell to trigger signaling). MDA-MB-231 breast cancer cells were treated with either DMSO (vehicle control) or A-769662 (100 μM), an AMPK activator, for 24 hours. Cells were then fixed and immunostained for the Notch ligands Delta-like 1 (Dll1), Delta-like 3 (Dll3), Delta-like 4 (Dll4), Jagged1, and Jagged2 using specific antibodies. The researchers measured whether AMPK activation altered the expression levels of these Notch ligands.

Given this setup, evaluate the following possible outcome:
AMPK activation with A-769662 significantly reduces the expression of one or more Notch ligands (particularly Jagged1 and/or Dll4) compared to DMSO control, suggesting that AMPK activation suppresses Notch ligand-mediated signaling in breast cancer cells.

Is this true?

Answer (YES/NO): NO